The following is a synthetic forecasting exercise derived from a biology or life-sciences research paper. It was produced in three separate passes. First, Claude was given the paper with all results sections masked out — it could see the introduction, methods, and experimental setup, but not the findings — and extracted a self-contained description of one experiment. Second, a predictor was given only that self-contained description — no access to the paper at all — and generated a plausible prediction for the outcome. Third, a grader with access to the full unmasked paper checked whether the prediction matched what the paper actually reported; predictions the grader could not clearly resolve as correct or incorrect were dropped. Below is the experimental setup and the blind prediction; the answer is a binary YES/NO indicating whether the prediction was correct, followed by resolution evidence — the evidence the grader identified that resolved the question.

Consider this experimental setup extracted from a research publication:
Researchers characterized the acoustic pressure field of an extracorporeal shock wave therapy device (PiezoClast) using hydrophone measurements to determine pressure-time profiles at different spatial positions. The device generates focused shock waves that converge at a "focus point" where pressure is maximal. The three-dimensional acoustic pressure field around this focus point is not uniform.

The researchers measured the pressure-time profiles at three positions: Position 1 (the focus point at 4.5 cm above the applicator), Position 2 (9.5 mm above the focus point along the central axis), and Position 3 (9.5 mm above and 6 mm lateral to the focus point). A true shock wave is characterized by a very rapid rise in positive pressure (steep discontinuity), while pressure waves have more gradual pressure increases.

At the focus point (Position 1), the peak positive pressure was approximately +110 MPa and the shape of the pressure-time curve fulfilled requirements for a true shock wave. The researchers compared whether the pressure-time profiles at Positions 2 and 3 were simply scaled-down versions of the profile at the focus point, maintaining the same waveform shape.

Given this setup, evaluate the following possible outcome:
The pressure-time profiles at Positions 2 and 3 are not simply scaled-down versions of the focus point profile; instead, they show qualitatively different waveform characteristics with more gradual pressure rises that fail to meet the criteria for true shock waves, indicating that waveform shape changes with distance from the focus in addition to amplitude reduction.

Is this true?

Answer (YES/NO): YES